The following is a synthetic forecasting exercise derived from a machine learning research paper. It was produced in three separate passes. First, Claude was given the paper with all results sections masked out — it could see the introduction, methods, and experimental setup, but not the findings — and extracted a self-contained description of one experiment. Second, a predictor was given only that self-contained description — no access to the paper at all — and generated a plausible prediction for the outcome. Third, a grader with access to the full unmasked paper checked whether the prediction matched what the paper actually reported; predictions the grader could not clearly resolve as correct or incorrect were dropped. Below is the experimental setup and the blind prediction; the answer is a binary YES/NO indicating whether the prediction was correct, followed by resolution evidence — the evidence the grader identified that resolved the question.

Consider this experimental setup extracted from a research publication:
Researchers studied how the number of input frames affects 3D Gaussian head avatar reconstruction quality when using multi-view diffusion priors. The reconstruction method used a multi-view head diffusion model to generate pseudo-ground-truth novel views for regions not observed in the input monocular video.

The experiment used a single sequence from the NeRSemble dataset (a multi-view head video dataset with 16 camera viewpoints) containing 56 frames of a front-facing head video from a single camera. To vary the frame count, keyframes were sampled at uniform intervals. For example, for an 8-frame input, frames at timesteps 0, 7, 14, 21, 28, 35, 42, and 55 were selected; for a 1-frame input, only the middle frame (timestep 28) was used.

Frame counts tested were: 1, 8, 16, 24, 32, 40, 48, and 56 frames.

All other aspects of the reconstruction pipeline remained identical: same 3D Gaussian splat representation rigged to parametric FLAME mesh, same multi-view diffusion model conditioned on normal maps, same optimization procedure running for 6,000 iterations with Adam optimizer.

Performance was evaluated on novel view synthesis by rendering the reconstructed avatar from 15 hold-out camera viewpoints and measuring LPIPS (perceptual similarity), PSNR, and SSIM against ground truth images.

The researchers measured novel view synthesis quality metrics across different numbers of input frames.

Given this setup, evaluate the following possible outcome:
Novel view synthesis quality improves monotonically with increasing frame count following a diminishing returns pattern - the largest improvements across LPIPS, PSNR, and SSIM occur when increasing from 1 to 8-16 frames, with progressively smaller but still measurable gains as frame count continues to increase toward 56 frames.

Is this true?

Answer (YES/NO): NO